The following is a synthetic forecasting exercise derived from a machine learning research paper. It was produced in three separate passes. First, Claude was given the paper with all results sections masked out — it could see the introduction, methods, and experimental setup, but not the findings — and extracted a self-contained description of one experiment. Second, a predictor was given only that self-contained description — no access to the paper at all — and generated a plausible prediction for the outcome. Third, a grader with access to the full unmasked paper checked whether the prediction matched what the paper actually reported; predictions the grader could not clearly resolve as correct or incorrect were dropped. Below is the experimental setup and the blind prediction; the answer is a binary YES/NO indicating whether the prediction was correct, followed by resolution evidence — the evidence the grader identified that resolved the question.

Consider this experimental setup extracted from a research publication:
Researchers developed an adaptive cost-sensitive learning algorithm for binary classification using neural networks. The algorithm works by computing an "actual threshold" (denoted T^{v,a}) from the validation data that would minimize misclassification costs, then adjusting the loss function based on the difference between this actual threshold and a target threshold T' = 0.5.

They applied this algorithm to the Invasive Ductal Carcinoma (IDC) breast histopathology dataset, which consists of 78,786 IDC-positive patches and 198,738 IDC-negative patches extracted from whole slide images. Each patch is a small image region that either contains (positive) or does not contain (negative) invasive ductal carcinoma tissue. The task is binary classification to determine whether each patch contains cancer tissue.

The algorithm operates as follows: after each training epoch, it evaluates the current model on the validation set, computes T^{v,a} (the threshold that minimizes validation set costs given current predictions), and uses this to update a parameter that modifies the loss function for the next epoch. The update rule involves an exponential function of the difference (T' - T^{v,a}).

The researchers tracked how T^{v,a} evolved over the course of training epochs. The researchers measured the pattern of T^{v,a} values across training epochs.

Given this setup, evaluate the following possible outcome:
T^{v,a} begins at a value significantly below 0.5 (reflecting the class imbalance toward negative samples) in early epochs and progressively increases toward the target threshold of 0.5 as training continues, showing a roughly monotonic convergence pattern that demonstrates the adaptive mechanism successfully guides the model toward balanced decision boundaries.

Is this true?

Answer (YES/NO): NO